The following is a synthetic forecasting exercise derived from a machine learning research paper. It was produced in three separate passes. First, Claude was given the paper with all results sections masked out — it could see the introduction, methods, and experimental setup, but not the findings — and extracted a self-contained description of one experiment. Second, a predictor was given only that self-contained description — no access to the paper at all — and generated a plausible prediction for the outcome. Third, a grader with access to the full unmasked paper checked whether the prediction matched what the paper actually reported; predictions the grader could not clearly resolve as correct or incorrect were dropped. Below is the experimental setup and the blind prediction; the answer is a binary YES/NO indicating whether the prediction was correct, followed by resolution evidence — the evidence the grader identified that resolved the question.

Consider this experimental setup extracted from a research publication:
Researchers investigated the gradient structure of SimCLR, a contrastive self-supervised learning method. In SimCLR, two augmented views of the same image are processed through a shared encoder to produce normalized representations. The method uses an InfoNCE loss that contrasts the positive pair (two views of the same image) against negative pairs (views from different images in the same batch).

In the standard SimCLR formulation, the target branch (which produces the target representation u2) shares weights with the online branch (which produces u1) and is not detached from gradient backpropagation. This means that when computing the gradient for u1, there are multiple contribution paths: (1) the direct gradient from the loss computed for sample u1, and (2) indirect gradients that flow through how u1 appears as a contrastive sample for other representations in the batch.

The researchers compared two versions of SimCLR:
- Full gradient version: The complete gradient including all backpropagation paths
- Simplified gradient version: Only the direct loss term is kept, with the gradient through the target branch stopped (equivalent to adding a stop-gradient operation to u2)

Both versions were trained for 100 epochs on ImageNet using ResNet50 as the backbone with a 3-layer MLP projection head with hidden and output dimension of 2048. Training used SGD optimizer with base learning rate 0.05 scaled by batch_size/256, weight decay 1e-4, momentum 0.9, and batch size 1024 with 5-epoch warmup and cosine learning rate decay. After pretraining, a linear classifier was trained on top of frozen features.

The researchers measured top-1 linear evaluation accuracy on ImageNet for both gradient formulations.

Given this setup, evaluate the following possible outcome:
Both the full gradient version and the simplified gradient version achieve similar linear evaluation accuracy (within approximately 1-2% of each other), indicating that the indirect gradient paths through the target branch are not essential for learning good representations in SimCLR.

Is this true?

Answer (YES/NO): YES